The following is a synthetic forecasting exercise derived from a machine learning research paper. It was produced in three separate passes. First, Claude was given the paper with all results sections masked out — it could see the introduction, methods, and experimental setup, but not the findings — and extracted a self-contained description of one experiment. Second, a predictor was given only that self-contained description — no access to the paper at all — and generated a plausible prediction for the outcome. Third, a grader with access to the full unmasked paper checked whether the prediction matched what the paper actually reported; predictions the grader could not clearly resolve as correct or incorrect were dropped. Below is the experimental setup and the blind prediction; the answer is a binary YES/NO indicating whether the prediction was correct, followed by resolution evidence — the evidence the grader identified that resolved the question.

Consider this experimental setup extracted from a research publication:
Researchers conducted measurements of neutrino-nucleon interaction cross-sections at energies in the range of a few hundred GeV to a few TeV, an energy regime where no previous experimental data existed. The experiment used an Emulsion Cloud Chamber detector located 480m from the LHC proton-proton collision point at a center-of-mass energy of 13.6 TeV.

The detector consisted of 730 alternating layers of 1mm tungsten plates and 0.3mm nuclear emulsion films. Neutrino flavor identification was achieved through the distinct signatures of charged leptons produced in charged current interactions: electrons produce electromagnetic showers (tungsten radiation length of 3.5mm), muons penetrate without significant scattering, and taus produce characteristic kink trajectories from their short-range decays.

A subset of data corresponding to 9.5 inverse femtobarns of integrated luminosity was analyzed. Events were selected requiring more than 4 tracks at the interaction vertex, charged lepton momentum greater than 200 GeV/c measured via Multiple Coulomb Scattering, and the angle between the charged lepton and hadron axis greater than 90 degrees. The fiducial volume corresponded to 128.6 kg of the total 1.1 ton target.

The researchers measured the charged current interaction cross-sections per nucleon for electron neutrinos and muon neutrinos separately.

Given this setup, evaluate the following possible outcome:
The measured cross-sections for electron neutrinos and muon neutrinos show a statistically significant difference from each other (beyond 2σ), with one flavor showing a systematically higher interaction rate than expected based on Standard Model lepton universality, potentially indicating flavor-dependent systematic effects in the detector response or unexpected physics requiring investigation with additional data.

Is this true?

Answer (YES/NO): NO